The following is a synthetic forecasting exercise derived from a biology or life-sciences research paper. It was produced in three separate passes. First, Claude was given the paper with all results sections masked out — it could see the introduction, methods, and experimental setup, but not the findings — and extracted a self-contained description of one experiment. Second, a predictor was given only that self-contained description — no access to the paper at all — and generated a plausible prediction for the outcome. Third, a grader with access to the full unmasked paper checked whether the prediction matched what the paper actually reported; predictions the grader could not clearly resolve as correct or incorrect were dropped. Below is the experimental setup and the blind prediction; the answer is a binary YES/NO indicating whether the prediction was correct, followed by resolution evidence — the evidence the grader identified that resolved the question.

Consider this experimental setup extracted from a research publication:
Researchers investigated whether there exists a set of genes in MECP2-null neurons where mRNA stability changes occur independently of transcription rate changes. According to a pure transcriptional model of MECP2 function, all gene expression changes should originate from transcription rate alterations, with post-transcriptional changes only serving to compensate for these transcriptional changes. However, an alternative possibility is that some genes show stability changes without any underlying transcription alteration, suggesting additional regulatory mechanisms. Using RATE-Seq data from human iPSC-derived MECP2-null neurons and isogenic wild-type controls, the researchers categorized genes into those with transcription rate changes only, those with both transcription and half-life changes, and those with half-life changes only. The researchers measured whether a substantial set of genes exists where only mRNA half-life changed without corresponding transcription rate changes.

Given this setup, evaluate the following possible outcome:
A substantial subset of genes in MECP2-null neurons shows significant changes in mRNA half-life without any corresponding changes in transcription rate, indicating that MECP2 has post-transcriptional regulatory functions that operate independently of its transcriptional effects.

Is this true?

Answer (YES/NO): YES